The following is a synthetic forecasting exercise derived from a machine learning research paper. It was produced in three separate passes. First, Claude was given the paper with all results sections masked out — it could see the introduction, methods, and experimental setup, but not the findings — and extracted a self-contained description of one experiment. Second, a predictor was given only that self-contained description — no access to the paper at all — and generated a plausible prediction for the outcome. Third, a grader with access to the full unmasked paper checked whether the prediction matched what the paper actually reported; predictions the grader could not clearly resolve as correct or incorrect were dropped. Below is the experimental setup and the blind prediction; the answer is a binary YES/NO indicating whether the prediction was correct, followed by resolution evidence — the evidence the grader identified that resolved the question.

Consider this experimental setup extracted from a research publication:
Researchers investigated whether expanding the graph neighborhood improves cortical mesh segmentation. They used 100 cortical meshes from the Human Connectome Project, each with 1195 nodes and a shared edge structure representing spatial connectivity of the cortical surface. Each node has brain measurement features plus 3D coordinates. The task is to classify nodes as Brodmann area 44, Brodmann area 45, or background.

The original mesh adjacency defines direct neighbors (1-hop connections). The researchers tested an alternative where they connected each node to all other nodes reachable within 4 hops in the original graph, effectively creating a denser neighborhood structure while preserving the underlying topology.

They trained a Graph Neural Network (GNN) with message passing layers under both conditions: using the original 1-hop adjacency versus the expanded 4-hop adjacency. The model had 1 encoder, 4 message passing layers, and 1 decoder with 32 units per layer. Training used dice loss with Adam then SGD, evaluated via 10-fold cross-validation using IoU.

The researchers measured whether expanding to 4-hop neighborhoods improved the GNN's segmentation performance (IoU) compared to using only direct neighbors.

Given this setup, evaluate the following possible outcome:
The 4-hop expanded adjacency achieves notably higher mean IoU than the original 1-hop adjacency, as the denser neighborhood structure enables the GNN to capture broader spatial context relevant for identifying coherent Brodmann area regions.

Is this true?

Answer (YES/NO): YES